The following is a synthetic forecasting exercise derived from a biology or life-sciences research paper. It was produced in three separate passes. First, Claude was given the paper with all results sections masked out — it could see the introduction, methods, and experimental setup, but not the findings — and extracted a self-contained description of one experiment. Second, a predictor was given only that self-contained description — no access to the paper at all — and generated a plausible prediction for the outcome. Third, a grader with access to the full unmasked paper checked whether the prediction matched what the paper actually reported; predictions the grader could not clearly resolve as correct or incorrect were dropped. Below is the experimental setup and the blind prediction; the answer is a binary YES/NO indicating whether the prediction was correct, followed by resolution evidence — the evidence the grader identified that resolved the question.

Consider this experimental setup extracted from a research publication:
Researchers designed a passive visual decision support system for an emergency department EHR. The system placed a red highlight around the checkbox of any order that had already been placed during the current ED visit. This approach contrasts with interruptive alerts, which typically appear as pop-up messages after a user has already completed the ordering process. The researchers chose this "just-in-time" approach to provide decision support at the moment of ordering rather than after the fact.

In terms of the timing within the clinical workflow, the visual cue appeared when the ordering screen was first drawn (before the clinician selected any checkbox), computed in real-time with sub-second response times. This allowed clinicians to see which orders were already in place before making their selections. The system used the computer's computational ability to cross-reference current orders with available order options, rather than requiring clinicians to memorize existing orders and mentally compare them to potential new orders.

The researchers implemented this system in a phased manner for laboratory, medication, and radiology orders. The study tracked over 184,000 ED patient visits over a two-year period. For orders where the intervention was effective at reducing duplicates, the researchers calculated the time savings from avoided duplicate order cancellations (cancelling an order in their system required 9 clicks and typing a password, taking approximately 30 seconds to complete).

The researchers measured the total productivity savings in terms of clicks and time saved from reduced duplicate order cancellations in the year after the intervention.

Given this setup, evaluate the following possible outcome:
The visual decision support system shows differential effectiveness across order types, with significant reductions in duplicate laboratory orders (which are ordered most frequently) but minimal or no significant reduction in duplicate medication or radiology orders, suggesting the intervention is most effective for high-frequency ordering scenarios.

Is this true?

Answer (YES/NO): NO